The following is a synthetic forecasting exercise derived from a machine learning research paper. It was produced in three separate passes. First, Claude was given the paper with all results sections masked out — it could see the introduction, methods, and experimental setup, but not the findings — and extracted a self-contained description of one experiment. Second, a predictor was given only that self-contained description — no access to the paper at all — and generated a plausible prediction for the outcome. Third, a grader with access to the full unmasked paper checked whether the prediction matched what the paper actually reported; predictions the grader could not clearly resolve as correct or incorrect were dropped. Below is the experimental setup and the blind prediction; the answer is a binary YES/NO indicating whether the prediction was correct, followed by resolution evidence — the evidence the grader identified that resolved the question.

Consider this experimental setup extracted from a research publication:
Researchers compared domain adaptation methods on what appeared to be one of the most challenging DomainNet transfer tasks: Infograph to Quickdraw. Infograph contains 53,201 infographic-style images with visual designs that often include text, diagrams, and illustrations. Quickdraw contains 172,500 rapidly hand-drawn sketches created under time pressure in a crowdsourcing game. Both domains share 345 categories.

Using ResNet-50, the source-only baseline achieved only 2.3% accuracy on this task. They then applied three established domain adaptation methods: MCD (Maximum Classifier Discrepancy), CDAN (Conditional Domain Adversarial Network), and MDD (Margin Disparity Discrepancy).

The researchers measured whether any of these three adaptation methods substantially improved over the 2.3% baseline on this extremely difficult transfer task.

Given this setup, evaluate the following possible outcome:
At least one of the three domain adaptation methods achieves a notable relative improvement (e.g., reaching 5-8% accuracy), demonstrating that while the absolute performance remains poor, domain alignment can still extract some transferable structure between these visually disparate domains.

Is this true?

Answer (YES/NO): NO